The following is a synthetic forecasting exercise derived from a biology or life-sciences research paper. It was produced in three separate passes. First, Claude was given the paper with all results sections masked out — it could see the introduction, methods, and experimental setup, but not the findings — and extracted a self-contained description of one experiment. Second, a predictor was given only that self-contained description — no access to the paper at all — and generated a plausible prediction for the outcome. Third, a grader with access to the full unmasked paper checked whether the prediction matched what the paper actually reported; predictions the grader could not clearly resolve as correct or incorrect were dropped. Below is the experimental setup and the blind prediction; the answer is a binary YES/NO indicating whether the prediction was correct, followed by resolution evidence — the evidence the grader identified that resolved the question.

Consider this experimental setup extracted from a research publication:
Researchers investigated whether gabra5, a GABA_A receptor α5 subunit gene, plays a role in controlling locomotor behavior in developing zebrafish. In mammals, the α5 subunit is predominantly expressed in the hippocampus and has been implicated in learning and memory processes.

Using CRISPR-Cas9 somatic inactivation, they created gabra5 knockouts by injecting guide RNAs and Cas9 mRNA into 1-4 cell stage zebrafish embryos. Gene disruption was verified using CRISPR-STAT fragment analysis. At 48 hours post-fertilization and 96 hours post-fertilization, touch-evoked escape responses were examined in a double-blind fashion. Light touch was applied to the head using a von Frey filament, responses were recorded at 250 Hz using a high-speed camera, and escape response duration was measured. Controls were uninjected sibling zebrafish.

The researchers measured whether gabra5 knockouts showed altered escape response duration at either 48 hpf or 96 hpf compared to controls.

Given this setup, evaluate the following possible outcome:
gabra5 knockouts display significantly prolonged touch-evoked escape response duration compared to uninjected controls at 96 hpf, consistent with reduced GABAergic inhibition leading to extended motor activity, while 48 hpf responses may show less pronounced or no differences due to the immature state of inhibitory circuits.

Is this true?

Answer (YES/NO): NO